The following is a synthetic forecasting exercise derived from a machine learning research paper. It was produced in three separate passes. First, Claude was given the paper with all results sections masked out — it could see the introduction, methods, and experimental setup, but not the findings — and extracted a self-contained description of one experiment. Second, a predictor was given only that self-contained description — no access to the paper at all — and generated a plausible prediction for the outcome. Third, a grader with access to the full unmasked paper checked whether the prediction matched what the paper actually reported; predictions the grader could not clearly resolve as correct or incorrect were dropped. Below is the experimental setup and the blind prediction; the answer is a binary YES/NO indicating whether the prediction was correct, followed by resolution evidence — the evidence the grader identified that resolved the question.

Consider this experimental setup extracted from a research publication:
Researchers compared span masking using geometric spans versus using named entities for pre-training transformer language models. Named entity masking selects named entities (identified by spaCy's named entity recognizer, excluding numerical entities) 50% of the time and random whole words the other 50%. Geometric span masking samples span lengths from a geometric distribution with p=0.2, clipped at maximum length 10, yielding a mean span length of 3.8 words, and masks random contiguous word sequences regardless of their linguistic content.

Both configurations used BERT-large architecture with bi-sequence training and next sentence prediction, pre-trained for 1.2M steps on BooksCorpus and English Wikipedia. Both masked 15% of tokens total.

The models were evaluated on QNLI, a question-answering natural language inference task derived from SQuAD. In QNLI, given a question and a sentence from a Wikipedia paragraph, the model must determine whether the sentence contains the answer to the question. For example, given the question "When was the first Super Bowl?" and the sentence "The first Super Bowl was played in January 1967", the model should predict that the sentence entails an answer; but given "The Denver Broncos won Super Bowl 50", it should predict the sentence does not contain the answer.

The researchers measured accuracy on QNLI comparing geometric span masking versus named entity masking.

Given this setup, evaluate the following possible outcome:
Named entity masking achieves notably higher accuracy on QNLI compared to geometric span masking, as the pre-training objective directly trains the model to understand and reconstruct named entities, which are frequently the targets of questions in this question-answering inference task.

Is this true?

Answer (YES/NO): NO